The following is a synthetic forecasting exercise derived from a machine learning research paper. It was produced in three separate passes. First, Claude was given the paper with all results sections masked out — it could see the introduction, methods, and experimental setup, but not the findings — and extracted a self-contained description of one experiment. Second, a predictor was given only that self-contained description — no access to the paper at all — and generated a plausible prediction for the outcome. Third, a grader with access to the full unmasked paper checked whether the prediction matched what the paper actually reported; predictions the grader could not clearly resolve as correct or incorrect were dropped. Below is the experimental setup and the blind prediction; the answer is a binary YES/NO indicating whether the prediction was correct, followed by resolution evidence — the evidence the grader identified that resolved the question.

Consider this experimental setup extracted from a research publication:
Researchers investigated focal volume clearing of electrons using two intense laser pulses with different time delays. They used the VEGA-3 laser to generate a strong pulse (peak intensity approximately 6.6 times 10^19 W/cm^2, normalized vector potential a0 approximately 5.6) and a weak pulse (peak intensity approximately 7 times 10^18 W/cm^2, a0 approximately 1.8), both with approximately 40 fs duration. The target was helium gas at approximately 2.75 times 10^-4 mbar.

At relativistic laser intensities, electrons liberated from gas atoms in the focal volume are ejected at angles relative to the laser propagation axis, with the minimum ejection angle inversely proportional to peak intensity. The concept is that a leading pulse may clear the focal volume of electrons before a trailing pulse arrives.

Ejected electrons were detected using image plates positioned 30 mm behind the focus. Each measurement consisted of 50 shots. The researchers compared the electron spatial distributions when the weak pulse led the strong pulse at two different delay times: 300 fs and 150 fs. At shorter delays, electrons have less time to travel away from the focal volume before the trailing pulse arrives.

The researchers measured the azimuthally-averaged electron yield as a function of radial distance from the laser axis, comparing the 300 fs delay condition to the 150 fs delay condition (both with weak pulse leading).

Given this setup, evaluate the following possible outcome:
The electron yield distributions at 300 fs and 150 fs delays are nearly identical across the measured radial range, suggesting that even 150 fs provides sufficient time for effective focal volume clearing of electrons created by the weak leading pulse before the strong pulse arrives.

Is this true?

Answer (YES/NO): NO